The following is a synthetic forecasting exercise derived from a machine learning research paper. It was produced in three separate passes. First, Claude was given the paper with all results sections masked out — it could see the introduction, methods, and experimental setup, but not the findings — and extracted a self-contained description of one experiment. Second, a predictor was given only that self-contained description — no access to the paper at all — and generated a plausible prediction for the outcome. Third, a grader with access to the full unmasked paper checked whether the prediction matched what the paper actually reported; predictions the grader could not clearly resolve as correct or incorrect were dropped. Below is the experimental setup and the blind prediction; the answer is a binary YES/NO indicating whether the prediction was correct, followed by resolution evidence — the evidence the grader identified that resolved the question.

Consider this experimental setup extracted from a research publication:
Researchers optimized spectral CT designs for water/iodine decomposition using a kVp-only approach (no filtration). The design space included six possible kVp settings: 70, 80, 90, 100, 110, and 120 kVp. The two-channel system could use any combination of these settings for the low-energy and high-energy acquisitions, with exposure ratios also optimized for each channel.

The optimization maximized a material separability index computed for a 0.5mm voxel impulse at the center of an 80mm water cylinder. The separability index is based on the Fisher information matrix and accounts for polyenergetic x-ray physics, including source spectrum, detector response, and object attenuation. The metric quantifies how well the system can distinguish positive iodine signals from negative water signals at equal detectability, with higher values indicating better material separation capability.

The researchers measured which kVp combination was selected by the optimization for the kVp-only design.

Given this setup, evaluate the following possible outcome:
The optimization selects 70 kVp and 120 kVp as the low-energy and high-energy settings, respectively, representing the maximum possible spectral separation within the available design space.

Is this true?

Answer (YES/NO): YES